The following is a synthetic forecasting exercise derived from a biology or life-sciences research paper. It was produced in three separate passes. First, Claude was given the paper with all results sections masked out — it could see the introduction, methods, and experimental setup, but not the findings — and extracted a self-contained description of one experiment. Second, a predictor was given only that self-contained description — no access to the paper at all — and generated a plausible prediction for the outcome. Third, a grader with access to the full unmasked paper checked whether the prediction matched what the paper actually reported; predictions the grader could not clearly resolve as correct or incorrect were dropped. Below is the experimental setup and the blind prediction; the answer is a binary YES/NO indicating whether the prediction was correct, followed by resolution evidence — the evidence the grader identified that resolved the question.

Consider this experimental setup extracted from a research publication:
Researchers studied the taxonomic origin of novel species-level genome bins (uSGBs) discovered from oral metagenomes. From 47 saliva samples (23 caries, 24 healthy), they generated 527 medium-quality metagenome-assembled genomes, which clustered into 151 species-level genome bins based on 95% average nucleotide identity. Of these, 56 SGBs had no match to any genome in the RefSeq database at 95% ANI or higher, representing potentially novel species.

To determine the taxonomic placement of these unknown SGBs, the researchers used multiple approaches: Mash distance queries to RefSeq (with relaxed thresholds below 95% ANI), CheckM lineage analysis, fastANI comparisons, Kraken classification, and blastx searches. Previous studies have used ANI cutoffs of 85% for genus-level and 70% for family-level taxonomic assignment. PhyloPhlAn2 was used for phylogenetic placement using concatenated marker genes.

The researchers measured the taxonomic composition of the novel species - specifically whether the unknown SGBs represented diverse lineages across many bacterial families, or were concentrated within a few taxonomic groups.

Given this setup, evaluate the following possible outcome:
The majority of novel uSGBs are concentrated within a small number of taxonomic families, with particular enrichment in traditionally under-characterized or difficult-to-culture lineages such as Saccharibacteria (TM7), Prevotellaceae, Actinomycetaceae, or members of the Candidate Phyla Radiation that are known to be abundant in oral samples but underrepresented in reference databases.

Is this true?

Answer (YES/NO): YES